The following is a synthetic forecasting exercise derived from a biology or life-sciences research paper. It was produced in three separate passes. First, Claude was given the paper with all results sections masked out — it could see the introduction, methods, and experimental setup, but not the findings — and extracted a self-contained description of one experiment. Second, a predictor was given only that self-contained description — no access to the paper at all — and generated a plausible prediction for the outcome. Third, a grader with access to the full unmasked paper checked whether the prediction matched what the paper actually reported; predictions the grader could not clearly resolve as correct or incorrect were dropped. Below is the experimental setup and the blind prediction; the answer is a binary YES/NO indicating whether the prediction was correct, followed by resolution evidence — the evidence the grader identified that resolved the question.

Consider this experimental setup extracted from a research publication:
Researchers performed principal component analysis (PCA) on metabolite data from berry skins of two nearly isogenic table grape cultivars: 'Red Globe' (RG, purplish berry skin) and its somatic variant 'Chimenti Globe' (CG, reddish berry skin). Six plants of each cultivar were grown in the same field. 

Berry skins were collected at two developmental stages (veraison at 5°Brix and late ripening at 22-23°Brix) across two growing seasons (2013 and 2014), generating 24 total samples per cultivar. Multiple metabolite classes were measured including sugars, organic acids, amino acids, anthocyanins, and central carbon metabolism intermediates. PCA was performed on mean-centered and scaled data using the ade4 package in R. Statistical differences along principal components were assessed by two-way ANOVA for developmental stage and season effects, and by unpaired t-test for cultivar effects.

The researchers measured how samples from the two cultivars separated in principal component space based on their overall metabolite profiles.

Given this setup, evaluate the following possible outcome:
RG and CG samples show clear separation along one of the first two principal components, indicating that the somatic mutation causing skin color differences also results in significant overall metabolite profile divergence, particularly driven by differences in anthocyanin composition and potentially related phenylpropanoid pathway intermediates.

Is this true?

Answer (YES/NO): NO